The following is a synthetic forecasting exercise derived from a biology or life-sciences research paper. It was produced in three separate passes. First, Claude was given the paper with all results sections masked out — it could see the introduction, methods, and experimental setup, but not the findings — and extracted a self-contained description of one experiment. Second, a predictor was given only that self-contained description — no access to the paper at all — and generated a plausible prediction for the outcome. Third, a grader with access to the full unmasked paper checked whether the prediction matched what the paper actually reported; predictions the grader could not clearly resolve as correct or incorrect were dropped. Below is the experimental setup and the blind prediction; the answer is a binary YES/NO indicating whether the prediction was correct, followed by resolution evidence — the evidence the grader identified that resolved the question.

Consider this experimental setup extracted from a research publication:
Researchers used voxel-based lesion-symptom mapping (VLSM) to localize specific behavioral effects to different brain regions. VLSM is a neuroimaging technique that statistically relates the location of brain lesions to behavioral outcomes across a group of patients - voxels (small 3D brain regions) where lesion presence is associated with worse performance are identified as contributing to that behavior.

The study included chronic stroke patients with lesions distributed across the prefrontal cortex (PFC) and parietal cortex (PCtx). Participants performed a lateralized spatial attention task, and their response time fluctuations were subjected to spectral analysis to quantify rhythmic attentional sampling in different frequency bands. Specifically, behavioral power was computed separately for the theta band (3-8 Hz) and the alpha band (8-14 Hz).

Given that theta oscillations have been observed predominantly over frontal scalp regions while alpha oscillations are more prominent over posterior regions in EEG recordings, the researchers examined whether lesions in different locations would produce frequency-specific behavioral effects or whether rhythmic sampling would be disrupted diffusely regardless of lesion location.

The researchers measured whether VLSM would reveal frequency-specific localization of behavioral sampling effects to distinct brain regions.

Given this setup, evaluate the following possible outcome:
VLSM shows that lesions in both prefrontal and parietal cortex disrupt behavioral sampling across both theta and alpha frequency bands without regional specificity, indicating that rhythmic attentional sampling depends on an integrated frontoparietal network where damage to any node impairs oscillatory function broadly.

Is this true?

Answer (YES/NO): NO